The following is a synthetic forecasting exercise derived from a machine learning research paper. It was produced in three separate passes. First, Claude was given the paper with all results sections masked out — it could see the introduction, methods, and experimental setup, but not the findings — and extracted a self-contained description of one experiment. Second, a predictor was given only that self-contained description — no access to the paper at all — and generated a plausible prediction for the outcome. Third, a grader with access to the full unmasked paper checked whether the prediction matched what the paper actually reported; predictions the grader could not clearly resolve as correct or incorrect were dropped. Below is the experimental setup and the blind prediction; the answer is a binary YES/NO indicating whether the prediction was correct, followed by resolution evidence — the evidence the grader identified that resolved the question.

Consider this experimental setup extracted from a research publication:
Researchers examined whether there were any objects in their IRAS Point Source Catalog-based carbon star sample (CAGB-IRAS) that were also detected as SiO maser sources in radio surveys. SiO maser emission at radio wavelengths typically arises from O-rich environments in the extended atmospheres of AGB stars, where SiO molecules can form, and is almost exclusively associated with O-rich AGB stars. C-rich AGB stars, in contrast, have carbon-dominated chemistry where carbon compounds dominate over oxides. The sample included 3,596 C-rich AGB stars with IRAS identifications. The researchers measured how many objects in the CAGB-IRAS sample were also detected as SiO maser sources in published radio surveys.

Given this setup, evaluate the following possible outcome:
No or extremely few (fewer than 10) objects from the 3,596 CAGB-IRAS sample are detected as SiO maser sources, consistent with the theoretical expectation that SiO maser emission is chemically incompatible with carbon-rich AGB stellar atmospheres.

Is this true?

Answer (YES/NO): YES